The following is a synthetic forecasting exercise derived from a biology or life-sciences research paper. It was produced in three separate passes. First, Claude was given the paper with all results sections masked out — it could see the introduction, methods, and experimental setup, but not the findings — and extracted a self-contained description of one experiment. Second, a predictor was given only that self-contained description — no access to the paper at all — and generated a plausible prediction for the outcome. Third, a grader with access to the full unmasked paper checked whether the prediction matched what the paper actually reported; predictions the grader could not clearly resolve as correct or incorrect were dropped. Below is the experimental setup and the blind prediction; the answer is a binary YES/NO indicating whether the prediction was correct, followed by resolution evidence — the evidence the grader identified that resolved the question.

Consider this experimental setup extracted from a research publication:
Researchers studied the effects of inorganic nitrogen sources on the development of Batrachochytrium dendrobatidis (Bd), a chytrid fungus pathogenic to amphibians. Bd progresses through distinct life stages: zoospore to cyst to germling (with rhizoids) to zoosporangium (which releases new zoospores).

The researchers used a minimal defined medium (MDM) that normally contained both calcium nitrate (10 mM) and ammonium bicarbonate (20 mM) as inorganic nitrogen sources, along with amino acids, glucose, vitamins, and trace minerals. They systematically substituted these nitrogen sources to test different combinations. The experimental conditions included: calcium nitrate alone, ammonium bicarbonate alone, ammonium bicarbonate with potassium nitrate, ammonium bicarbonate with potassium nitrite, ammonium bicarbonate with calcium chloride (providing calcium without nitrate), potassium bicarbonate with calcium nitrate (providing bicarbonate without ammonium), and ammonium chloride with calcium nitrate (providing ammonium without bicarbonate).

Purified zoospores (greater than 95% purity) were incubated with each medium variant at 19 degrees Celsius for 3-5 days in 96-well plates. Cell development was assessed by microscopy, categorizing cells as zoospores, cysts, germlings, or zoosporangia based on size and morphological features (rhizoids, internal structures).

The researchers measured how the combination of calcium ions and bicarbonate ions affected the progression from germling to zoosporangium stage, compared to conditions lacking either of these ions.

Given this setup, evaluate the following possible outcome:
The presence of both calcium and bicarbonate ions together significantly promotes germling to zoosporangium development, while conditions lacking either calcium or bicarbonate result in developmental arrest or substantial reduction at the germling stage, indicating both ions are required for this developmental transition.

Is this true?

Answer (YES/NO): NO